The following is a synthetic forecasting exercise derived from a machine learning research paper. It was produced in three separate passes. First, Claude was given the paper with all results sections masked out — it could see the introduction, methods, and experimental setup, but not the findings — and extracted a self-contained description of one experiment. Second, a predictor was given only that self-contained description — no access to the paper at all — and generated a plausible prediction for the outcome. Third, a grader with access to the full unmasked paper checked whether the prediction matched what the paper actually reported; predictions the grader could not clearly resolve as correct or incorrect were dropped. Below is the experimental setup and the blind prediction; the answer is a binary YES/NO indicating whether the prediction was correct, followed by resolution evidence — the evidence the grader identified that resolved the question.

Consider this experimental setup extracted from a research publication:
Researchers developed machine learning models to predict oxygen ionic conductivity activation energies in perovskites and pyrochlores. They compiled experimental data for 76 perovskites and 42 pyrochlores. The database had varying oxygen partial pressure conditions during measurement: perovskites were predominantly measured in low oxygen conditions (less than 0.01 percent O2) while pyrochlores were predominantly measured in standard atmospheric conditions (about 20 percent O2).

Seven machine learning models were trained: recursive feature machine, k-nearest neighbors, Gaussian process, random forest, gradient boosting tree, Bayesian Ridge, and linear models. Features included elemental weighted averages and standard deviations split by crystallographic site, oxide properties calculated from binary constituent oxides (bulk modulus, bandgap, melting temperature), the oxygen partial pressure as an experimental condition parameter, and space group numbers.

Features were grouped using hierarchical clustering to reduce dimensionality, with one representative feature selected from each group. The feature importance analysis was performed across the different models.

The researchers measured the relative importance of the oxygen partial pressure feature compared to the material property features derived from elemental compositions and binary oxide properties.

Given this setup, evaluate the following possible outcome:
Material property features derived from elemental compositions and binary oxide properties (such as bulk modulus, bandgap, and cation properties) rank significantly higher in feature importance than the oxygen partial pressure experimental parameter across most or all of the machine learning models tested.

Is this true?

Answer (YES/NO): NO